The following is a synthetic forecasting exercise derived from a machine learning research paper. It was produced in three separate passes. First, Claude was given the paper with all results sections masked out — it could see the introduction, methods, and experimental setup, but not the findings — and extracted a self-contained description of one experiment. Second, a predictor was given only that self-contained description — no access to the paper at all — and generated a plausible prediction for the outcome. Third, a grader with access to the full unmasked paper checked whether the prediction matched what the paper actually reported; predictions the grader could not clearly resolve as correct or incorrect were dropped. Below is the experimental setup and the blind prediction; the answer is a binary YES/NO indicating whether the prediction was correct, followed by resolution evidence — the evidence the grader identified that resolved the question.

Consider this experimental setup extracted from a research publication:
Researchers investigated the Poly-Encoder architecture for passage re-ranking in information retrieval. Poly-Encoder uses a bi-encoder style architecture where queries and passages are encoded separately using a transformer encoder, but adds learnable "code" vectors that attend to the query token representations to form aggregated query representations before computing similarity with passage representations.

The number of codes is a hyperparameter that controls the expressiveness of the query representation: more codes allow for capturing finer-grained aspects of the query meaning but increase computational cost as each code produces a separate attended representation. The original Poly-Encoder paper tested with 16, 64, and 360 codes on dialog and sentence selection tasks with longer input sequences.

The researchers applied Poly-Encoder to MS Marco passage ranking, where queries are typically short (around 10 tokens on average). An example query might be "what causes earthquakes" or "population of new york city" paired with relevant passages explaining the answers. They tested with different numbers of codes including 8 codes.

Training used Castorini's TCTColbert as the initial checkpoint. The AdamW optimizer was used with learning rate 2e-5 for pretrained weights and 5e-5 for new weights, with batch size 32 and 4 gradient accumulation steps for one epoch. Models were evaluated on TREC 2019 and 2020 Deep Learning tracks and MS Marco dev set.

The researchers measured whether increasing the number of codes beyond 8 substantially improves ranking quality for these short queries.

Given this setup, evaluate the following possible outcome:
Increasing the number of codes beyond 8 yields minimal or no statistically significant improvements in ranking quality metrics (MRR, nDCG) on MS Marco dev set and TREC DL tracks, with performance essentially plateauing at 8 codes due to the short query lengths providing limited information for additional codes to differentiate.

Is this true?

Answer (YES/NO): YES